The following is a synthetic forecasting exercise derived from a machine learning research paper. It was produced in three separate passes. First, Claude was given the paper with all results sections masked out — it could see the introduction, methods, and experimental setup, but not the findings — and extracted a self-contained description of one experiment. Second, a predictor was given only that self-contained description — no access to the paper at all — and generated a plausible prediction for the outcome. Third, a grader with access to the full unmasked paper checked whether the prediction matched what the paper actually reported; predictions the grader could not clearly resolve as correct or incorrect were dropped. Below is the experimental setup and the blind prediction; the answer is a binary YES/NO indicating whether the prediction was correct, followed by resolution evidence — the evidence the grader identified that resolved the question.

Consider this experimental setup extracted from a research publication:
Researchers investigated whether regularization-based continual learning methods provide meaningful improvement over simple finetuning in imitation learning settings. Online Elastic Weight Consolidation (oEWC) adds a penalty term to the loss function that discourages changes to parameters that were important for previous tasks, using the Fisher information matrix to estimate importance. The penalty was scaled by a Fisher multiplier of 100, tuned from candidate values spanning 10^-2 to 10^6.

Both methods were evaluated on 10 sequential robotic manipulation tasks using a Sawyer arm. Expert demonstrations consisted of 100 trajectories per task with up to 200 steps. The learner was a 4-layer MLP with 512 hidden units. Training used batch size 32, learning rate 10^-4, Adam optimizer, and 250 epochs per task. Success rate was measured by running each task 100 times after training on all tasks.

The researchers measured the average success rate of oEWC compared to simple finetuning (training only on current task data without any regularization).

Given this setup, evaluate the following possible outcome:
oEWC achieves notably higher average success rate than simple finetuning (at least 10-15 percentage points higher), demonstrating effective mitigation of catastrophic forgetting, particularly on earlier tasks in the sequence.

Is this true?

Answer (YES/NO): NO